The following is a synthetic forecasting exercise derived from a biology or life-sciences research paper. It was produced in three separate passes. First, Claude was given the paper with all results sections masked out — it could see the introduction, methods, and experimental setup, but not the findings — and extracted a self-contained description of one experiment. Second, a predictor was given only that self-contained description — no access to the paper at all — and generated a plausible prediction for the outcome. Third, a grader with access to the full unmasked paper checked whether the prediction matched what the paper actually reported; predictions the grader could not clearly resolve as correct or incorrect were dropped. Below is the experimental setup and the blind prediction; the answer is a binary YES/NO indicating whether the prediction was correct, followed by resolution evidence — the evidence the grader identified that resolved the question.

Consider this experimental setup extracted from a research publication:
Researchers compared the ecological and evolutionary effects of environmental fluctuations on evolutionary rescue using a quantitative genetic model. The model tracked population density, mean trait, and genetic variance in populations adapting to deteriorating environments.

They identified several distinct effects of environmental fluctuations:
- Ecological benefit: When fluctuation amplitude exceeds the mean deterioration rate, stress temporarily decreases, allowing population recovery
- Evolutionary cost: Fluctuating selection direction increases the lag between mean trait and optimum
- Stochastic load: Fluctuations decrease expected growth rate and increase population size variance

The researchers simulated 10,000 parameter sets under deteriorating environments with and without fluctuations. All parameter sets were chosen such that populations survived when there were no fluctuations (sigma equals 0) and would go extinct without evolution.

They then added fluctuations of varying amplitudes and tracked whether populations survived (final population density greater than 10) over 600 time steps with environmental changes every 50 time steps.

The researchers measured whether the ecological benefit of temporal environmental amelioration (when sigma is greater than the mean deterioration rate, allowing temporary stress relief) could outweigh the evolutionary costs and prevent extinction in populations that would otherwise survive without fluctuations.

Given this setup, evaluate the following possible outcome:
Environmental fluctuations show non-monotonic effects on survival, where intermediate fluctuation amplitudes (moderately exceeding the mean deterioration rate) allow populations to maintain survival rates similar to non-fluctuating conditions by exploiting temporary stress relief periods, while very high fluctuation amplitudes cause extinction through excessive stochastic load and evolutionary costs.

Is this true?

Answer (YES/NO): NO